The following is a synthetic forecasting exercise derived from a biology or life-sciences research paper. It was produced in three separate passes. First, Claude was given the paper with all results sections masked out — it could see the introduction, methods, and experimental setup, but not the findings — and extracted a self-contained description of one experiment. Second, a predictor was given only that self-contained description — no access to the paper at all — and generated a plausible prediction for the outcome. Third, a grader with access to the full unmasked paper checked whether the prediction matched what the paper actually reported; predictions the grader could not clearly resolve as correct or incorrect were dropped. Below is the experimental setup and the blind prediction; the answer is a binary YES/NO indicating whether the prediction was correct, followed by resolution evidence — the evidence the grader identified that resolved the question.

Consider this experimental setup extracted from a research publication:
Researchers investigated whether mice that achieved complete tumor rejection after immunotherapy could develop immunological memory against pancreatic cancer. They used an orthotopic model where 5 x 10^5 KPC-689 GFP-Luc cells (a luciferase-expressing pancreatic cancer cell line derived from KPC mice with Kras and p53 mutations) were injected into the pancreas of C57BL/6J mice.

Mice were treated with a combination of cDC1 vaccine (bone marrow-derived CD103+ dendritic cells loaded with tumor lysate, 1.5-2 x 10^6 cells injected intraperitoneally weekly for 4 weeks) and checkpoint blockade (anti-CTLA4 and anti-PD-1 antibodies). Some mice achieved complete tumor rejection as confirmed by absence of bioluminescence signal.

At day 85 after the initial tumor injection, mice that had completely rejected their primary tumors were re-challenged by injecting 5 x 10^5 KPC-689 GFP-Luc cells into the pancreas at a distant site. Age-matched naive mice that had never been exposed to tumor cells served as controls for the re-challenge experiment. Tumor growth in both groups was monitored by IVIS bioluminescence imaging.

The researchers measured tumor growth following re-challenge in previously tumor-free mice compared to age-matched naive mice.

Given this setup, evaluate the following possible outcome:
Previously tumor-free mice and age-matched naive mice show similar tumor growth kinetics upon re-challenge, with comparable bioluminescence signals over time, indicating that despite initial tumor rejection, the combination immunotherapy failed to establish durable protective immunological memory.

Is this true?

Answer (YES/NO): NO